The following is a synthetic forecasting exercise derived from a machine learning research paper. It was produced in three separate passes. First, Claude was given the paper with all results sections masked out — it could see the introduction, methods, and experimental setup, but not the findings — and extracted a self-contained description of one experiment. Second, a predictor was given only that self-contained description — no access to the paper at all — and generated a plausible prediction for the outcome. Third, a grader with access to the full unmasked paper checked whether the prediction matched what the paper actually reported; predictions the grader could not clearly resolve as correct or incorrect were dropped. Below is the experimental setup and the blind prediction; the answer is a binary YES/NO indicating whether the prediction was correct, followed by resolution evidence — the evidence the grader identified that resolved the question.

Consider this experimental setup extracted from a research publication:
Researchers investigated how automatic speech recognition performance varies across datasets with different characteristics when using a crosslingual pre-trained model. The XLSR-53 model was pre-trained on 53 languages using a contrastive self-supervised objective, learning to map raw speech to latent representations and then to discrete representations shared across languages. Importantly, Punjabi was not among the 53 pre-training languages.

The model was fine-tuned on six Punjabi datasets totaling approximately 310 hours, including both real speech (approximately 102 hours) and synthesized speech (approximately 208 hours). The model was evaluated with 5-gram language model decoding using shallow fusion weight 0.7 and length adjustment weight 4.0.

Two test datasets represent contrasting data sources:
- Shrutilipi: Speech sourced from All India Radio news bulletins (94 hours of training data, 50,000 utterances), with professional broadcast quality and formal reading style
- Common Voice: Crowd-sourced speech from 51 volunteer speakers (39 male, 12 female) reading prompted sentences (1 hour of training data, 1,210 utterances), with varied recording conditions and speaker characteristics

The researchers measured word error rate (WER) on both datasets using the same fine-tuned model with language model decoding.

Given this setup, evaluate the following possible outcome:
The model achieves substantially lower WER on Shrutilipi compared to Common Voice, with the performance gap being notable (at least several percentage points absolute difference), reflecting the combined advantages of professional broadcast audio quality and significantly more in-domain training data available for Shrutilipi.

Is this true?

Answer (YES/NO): NO